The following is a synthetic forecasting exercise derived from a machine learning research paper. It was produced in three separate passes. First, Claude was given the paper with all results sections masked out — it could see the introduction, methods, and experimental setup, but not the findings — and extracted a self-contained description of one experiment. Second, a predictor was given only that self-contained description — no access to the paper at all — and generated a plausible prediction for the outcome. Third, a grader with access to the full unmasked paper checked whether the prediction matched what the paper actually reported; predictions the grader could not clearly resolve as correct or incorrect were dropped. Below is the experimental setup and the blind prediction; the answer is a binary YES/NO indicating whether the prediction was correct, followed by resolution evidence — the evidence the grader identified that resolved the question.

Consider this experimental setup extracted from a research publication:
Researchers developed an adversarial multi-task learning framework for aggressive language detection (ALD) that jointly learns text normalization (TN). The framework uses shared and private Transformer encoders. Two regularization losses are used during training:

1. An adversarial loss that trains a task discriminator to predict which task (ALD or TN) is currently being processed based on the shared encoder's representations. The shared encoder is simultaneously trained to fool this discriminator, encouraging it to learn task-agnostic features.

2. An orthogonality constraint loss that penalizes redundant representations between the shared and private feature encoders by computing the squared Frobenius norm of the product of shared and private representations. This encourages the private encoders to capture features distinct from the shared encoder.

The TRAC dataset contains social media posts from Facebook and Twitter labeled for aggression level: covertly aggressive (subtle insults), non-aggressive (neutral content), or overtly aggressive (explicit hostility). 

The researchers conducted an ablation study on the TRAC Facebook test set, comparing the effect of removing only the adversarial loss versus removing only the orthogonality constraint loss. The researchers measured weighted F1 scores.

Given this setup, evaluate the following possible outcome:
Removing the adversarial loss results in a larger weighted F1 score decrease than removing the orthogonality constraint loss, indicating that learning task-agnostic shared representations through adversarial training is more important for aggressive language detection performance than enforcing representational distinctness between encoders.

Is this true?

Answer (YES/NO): NO